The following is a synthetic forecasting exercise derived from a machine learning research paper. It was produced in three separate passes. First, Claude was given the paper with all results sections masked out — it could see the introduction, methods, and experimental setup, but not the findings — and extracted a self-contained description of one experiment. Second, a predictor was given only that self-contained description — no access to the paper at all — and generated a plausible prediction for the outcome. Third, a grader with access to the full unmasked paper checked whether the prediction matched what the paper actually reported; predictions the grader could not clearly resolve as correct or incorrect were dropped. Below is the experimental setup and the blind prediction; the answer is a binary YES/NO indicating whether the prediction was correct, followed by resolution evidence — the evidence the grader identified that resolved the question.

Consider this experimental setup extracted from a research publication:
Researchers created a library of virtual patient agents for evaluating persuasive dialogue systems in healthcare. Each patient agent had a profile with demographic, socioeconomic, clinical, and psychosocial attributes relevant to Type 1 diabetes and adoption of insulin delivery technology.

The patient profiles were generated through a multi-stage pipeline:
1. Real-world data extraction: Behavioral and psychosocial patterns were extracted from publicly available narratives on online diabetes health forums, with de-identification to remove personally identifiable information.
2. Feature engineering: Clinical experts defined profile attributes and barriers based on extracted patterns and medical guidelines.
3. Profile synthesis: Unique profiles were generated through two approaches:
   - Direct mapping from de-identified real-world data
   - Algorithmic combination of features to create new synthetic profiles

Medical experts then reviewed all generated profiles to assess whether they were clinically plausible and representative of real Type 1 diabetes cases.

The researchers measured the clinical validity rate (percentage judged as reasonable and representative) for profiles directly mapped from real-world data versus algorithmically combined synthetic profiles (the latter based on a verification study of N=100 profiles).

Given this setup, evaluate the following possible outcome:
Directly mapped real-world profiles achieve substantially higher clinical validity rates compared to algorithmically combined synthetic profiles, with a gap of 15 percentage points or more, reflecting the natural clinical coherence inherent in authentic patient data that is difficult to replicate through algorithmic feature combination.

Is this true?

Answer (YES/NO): NO